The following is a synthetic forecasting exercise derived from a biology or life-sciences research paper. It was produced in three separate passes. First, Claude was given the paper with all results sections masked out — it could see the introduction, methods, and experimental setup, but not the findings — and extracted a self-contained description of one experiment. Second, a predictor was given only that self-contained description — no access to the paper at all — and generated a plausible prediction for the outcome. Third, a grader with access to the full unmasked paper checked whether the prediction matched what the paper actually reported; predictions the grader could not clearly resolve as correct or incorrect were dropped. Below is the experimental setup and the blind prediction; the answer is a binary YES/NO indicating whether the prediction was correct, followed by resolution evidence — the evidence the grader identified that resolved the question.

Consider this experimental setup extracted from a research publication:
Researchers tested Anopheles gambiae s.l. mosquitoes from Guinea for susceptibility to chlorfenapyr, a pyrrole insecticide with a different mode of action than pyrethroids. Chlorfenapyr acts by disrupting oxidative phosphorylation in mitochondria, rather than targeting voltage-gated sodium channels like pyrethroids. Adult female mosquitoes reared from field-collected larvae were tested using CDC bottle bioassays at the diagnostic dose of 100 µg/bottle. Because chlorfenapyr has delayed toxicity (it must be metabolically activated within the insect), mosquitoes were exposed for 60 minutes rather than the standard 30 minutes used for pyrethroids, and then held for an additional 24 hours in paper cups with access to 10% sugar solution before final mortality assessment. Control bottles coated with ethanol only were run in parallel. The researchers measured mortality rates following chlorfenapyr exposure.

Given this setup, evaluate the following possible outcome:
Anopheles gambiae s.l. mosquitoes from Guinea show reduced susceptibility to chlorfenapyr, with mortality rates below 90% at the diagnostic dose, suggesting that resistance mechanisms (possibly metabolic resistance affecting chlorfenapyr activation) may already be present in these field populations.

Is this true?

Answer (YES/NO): NO